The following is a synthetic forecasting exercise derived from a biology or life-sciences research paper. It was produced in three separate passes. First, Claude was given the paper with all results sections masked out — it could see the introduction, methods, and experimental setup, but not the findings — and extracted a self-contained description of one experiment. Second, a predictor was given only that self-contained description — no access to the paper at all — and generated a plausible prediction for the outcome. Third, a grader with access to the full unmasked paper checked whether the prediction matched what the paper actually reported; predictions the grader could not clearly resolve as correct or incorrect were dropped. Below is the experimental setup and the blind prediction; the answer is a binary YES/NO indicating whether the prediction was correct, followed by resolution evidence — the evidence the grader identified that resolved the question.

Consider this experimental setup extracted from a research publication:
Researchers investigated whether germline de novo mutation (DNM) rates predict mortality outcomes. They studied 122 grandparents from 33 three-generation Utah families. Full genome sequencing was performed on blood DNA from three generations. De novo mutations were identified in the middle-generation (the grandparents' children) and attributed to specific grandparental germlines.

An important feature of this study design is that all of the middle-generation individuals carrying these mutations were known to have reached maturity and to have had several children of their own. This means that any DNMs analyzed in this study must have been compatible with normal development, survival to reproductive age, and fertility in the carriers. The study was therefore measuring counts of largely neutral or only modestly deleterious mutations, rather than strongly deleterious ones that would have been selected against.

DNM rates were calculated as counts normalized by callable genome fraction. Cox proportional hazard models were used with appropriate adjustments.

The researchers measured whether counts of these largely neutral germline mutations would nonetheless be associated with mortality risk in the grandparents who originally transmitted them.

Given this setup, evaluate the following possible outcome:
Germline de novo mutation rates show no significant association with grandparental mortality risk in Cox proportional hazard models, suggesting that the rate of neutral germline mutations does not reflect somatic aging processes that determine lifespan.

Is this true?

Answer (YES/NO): NO